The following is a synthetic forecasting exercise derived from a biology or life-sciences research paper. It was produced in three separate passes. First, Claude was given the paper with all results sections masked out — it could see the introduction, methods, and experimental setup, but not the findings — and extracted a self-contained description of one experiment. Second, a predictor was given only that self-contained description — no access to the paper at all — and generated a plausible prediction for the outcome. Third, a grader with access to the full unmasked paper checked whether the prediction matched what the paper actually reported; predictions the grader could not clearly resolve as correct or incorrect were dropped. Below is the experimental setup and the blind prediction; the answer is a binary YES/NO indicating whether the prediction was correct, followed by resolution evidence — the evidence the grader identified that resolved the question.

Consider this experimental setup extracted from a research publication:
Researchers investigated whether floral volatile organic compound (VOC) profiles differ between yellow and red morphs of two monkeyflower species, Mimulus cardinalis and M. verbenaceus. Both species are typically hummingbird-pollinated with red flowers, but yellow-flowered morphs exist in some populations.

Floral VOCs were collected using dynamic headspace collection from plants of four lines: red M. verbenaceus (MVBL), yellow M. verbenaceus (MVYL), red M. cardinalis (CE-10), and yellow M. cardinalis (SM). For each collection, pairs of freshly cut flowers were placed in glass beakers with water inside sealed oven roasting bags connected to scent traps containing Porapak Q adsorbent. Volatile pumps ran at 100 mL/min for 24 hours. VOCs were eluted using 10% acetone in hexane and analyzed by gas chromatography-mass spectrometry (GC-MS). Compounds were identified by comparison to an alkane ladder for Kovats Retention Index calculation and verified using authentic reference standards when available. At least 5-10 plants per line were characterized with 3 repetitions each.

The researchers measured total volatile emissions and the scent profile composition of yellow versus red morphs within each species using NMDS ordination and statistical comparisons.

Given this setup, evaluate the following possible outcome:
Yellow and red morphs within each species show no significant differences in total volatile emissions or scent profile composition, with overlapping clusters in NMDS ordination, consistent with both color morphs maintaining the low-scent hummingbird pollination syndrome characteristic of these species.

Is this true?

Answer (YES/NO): NO